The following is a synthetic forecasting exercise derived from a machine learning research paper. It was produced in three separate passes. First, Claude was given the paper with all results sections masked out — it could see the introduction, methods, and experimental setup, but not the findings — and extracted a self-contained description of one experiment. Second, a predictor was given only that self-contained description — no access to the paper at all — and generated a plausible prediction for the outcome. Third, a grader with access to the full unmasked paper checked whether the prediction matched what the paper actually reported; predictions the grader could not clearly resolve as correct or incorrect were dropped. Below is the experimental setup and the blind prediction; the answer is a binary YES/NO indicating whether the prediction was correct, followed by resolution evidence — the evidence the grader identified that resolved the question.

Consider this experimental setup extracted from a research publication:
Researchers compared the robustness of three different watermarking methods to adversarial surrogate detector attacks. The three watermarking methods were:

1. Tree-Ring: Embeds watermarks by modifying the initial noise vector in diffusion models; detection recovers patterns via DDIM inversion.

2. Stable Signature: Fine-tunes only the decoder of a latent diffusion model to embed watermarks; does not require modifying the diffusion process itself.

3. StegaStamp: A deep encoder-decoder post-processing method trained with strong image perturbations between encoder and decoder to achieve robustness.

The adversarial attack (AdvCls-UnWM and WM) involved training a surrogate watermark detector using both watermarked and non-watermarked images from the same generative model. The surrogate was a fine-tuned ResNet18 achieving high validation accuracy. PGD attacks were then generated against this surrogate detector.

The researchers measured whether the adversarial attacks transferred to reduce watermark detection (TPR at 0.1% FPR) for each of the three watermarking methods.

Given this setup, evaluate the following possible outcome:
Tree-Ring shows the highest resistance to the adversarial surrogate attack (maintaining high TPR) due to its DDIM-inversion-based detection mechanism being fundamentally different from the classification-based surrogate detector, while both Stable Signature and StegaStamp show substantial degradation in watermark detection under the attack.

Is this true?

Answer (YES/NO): NO